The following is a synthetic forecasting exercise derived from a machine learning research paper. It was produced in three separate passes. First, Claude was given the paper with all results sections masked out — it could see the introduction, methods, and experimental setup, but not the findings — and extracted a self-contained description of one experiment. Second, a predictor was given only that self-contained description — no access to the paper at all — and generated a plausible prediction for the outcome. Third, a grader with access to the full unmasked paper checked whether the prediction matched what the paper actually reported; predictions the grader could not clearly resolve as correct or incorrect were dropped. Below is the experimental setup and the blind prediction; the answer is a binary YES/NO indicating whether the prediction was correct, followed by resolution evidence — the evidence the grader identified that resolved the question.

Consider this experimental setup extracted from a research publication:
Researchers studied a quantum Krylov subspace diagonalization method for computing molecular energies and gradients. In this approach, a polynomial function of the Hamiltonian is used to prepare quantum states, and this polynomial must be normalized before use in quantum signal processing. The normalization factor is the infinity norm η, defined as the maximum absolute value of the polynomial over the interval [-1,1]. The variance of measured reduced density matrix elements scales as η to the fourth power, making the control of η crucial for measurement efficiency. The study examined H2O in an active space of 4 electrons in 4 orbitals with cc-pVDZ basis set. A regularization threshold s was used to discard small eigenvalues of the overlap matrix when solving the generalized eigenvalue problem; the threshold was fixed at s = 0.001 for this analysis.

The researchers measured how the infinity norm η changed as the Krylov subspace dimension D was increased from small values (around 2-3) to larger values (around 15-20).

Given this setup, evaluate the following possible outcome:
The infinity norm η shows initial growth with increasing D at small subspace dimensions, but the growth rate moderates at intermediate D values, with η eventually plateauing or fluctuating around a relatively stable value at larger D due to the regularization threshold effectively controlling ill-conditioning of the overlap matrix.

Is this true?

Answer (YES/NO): NO